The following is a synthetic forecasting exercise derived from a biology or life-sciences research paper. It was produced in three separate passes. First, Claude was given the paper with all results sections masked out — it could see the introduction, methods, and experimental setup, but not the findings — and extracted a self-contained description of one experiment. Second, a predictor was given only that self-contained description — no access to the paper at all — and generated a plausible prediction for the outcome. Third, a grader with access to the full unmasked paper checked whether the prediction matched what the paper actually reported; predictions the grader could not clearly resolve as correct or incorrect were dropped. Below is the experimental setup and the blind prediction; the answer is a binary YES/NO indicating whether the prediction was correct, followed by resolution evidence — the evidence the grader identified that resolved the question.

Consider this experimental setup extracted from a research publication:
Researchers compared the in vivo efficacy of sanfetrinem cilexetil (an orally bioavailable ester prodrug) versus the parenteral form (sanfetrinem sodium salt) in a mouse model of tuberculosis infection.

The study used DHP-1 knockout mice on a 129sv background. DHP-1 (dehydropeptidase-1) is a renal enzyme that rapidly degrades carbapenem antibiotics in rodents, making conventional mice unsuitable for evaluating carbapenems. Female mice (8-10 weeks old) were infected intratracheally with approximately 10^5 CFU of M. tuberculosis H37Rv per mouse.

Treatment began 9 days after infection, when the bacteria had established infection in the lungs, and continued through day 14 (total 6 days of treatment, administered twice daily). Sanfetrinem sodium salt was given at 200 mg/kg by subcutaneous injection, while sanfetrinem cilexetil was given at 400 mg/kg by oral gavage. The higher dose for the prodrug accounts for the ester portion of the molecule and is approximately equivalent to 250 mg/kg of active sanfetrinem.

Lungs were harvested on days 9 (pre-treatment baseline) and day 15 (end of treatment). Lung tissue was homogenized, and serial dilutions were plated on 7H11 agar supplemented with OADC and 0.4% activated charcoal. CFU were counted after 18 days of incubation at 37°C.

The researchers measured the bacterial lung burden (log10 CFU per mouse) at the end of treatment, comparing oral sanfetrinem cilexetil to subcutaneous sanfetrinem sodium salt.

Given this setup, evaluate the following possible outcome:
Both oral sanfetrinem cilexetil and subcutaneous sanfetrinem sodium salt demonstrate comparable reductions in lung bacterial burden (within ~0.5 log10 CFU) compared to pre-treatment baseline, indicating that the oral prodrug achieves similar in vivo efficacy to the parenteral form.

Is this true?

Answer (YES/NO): YES